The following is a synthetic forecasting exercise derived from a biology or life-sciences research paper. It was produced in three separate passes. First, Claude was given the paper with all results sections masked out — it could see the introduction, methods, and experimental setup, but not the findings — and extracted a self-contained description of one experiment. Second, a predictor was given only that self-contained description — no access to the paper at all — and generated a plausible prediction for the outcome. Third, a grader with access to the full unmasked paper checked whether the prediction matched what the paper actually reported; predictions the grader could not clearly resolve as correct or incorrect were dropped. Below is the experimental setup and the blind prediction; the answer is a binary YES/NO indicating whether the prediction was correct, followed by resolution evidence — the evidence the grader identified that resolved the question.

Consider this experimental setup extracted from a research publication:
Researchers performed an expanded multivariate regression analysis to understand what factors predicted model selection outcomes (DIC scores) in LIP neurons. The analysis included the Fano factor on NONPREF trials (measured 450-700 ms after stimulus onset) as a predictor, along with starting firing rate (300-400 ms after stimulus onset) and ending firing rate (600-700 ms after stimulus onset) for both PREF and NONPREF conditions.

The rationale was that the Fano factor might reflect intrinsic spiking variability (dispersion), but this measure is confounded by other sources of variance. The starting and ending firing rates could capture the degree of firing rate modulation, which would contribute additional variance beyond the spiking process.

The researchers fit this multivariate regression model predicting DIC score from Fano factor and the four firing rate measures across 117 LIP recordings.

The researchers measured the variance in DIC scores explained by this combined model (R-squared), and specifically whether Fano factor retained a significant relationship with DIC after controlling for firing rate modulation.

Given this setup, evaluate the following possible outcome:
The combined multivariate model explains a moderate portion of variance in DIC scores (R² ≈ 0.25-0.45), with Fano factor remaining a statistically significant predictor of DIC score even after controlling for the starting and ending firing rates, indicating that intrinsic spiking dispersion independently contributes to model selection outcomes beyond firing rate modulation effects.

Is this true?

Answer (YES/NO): YES